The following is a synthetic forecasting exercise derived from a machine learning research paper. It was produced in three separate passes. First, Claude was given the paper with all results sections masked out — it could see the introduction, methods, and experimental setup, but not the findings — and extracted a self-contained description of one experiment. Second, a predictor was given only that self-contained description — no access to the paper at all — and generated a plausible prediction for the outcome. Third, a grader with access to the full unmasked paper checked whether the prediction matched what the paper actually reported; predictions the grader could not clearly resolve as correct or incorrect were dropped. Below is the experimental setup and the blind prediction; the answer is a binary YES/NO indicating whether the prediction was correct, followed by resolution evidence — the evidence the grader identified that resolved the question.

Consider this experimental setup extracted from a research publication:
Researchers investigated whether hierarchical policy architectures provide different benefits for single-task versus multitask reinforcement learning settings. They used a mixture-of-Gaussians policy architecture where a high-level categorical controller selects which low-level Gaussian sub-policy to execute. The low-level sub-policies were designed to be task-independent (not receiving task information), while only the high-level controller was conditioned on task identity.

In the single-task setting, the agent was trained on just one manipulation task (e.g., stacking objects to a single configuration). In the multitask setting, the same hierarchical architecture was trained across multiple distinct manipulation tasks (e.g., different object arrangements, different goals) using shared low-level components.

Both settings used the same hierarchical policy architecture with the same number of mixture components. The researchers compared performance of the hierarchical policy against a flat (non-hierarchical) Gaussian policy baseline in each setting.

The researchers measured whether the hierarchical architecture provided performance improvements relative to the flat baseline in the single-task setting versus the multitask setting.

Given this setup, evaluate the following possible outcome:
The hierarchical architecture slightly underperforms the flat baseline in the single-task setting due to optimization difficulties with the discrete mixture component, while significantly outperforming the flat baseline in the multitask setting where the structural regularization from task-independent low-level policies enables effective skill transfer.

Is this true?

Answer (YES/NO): NO